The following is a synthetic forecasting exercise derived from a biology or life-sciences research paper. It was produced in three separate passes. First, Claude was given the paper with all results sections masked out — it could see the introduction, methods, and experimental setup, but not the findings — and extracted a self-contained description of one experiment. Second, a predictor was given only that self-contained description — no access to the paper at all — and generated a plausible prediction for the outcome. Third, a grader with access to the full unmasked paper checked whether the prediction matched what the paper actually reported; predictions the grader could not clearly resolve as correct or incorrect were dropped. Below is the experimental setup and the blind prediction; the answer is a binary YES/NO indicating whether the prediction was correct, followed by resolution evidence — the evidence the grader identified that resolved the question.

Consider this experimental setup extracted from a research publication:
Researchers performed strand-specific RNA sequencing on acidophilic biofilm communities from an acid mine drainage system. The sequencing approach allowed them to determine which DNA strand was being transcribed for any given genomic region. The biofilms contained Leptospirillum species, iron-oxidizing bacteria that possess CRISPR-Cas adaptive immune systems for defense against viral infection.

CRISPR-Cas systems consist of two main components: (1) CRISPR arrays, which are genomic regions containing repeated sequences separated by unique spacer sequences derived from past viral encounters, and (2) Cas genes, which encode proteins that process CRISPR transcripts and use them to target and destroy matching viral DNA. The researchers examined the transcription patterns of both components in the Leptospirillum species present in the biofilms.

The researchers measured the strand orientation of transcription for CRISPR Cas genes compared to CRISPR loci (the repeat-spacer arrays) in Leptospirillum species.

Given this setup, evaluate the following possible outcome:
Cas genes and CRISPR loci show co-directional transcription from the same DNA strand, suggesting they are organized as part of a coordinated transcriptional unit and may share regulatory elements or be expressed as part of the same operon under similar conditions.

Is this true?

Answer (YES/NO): NO